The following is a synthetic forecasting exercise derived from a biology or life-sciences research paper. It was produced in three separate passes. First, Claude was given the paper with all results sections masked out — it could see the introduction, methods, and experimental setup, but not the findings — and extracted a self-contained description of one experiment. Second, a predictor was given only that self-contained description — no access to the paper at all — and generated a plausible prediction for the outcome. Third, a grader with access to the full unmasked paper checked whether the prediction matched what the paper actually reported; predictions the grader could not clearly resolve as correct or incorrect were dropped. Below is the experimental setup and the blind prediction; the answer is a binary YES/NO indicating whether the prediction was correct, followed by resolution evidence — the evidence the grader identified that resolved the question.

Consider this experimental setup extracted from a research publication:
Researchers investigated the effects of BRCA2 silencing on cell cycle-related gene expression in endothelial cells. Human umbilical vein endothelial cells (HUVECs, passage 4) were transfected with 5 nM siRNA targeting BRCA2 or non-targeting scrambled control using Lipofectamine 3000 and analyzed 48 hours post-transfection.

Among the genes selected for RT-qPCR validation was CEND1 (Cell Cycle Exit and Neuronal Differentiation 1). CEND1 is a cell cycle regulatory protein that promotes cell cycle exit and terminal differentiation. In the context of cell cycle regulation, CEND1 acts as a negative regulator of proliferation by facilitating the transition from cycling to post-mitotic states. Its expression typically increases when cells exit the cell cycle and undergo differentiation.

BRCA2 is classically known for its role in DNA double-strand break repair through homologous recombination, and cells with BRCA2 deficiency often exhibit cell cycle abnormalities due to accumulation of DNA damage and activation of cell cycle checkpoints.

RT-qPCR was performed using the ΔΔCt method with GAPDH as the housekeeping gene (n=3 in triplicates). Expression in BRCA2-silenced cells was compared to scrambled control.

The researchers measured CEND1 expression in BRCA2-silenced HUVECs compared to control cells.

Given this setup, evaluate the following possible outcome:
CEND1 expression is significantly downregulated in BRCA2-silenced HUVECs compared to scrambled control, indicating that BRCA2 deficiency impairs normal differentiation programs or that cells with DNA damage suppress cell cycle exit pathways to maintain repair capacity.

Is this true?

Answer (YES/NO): NO